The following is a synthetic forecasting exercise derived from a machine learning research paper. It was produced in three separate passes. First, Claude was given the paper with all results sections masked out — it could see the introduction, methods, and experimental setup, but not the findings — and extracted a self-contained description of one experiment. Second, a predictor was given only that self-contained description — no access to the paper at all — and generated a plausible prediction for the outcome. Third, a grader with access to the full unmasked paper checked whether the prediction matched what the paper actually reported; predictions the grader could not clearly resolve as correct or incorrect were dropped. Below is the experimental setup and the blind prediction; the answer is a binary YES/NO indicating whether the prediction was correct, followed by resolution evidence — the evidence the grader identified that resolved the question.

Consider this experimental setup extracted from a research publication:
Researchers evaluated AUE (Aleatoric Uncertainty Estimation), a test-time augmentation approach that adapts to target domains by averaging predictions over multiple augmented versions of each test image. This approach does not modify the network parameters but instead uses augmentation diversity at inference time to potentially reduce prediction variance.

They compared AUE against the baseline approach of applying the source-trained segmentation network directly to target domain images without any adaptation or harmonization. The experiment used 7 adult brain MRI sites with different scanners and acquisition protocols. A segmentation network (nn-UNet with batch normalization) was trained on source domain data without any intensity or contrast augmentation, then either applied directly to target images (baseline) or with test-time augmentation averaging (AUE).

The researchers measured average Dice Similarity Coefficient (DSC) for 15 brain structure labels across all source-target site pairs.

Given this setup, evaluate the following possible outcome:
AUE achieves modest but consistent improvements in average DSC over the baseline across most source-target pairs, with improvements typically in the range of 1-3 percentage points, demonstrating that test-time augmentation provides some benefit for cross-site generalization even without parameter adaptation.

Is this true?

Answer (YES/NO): NO